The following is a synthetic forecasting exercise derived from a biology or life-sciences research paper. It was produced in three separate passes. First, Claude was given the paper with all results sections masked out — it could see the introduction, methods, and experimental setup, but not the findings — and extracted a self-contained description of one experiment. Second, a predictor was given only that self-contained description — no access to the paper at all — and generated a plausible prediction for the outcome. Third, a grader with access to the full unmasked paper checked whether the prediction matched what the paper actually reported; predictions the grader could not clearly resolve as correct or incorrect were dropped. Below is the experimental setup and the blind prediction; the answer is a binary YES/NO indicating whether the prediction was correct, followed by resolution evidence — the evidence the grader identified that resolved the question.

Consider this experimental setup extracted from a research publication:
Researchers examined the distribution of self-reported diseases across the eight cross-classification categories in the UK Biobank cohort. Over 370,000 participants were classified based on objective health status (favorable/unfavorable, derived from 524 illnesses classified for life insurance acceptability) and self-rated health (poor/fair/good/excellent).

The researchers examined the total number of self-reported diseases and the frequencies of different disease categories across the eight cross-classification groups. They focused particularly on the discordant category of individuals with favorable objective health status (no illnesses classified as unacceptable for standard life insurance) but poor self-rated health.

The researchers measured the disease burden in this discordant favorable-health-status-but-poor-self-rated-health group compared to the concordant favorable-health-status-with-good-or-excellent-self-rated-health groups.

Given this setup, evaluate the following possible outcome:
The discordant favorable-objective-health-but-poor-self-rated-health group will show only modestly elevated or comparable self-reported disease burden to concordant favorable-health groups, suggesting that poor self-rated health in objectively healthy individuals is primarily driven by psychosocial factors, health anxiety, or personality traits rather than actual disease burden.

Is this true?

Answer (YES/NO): NO